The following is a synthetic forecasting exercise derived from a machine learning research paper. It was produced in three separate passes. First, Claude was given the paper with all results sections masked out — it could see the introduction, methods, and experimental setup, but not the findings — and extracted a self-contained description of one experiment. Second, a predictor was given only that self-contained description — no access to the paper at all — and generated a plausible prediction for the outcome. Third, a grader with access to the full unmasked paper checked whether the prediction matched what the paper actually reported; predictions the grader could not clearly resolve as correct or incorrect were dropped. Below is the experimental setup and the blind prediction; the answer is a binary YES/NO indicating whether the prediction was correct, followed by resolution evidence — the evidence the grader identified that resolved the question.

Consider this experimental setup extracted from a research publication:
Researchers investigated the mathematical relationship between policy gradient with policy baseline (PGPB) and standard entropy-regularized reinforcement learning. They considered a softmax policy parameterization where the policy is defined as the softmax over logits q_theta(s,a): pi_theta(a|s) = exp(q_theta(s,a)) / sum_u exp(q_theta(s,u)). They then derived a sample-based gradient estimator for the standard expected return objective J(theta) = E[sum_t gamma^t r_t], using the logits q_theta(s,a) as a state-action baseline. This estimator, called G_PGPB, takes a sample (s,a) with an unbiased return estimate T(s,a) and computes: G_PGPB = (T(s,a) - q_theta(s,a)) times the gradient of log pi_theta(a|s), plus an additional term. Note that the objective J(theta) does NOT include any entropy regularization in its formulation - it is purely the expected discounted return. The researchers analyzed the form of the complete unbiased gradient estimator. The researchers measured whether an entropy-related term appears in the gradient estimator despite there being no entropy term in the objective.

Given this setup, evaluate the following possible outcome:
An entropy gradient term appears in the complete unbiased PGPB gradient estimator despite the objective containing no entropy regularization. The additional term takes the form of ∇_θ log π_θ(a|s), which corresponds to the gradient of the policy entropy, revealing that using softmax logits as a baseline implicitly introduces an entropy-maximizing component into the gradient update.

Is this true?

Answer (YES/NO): NO